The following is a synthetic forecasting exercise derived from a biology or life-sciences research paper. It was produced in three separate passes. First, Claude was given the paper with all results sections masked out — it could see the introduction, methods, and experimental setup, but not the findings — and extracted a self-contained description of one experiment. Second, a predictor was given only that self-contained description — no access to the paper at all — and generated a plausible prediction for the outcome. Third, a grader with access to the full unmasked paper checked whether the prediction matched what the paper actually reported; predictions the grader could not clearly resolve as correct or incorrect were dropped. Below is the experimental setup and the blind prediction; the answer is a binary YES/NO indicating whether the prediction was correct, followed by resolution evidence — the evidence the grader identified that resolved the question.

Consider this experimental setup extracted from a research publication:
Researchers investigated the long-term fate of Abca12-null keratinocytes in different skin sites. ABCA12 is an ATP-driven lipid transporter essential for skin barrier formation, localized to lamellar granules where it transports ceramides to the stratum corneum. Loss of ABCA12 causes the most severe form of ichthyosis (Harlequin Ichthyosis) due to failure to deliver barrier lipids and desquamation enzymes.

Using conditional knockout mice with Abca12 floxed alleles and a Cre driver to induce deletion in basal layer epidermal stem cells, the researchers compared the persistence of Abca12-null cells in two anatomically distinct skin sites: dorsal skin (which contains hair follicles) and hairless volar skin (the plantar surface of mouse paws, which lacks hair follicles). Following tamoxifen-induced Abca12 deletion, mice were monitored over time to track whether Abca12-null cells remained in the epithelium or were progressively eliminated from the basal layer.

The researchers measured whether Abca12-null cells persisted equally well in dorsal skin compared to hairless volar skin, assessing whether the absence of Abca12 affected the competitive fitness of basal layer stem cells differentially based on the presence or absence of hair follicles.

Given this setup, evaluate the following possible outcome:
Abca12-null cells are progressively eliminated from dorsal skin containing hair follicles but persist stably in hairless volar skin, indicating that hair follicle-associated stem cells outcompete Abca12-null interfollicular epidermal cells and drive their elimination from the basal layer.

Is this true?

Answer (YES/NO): YES